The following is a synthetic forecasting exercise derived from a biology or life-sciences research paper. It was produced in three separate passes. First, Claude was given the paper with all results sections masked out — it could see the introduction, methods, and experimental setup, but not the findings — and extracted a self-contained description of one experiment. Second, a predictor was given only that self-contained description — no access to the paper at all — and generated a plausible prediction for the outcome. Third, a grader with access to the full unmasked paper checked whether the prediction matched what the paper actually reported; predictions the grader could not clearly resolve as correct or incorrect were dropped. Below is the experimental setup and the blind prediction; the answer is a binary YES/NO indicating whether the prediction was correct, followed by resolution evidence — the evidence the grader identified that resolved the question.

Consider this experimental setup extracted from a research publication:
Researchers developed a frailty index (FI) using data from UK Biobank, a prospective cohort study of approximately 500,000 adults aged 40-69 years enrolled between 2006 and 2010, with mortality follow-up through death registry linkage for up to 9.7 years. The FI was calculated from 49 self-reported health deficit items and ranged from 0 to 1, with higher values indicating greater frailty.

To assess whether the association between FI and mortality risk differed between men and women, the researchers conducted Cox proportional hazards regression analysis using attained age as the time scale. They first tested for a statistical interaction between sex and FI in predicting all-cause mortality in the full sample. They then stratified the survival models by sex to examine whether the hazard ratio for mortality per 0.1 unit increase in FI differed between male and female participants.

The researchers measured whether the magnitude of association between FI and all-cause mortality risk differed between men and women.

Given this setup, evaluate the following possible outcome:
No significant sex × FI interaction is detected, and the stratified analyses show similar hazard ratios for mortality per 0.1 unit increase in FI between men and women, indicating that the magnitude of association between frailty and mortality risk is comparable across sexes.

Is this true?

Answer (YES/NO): NO